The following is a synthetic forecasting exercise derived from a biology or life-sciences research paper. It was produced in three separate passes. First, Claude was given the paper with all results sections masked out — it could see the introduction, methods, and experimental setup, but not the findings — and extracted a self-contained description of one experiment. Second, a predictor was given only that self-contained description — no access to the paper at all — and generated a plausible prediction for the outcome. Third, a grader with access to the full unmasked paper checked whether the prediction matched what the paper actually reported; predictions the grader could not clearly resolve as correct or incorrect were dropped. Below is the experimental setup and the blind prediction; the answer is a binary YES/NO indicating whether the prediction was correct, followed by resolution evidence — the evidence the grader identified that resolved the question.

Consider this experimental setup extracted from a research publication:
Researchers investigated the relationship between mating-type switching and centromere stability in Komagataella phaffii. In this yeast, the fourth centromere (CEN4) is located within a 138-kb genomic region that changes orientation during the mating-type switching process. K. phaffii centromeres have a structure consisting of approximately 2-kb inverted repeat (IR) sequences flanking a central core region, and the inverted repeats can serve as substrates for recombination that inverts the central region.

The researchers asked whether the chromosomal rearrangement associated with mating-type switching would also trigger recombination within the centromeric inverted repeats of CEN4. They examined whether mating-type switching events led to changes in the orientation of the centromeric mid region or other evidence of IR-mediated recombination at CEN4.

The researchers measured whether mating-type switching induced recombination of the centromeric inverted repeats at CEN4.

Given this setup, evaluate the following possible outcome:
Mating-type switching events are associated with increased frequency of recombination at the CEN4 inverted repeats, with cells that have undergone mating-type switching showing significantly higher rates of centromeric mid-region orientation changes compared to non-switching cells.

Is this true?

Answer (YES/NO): NO